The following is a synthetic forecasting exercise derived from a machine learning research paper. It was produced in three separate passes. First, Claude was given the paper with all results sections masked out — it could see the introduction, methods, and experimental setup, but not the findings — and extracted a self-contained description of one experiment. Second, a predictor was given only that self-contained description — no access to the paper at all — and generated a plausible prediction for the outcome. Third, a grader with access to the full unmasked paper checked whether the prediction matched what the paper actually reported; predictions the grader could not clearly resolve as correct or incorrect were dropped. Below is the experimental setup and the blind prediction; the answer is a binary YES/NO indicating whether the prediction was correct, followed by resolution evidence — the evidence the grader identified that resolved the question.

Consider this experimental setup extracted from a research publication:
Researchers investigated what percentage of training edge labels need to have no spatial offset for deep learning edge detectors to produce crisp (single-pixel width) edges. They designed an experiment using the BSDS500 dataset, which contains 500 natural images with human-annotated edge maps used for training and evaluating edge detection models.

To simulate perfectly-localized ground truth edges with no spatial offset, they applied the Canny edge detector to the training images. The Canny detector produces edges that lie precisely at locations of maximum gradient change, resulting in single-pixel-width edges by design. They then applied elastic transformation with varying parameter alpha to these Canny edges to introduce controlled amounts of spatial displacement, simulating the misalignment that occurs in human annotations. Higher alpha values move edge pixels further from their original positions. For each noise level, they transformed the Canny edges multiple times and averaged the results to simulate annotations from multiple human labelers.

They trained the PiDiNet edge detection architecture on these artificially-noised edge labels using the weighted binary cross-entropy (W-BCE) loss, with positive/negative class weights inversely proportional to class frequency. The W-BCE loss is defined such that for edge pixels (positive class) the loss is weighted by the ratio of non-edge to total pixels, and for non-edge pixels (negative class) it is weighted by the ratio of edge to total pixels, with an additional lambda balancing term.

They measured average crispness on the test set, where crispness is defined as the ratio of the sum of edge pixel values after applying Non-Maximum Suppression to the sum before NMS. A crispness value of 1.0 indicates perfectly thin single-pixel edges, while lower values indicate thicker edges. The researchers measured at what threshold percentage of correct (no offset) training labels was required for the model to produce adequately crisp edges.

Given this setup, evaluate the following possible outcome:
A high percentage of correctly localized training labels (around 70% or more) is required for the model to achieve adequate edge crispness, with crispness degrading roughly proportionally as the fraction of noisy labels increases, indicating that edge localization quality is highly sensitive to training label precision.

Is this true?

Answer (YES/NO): NO